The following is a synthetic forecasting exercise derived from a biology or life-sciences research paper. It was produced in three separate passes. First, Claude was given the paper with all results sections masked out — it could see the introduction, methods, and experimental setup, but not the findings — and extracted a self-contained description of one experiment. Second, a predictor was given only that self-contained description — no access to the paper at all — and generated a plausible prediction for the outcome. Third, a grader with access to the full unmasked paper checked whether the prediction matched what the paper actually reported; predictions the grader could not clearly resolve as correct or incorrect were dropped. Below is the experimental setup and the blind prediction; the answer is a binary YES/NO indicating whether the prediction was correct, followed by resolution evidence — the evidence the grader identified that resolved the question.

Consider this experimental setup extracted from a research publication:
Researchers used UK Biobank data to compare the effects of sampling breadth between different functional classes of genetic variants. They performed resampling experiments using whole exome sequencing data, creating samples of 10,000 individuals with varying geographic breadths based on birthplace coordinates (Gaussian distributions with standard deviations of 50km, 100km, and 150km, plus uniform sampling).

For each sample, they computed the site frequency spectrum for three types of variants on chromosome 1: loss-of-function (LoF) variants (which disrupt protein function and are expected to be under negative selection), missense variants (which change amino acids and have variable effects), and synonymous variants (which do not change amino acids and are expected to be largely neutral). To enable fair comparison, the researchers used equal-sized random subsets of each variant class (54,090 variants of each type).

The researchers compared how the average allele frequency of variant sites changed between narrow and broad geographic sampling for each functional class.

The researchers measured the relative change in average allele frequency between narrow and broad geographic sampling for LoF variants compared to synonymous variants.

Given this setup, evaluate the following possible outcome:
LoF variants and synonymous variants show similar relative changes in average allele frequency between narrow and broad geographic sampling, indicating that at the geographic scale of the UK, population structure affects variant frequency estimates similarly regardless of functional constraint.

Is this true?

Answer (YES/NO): NO